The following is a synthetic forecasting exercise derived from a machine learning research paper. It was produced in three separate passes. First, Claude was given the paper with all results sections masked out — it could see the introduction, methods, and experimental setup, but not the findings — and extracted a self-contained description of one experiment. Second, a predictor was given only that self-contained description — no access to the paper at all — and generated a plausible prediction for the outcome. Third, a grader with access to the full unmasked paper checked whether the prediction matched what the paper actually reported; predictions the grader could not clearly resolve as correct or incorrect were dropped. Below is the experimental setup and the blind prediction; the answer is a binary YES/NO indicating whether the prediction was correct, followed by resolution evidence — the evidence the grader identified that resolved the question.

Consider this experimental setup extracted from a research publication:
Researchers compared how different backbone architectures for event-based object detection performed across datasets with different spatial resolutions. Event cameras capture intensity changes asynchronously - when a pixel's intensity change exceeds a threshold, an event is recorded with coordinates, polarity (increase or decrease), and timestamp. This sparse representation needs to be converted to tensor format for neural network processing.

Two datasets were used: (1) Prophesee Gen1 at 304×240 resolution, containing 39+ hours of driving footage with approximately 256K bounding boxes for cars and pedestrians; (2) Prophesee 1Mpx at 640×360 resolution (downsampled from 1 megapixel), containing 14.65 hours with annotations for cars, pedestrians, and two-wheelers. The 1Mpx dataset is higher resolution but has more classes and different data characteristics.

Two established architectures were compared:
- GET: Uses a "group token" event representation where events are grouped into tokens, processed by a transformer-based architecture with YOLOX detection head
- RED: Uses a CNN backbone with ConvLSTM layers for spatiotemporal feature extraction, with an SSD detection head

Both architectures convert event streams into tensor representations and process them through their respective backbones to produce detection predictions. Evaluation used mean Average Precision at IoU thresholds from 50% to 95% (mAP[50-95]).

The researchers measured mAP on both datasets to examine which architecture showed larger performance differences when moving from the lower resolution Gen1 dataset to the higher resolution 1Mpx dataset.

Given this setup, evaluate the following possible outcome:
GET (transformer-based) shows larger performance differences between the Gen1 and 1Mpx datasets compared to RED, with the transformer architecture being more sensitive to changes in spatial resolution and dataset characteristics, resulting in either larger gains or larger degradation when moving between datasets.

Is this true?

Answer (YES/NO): NO